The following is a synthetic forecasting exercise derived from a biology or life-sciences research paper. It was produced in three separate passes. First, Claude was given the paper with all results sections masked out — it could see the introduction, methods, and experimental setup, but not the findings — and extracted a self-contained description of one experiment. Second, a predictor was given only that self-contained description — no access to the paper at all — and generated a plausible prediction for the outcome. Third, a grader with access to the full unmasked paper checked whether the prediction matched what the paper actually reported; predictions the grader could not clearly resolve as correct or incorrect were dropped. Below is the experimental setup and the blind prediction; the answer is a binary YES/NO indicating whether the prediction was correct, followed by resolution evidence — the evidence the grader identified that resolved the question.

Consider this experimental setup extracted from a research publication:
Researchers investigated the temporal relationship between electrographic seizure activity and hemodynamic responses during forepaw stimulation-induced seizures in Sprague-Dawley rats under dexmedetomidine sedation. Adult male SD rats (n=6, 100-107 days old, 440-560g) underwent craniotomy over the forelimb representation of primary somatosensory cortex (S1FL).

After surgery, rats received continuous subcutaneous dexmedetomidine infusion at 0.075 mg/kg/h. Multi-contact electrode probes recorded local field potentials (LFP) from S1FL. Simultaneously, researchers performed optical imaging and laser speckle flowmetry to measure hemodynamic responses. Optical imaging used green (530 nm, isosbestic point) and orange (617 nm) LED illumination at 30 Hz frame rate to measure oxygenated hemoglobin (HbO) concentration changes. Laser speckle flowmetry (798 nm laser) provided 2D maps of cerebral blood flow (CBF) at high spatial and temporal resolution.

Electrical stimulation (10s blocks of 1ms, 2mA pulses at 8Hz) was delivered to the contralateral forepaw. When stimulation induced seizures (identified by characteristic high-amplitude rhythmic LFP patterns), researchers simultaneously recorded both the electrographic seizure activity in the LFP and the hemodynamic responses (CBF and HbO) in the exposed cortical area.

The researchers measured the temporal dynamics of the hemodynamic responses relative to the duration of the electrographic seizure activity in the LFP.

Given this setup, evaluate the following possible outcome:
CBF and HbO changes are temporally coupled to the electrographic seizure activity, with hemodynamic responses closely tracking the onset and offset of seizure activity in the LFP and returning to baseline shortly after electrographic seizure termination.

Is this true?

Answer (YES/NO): NO